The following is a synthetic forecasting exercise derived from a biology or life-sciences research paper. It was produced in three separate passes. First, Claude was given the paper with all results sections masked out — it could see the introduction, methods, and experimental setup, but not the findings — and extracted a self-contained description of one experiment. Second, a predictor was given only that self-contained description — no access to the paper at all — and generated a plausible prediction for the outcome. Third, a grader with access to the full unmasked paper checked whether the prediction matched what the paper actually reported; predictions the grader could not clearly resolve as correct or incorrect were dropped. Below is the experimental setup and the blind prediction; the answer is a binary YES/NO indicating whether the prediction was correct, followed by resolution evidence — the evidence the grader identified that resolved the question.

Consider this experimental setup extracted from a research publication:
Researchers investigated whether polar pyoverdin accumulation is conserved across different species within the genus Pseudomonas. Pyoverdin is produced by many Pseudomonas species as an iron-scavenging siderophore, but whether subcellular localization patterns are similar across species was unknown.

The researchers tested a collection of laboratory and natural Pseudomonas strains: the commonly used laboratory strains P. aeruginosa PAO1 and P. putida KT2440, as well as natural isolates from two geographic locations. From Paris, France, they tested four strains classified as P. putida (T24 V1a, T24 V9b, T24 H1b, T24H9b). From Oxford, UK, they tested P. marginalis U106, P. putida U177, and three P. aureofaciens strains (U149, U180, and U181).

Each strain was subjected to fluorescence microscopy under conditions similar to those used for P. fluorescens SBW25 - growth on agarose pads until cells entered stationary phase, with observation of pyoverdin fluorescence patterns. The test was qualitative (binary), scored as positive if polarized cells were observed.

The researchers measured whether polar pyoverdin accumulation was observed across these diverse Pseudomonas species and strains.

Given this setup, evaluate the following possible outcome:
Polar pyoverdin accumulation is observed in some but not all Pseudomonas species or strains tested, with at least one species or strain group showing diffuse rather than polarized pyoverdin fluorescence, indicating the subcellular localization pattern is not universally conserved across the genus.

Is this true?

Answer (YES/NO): NO